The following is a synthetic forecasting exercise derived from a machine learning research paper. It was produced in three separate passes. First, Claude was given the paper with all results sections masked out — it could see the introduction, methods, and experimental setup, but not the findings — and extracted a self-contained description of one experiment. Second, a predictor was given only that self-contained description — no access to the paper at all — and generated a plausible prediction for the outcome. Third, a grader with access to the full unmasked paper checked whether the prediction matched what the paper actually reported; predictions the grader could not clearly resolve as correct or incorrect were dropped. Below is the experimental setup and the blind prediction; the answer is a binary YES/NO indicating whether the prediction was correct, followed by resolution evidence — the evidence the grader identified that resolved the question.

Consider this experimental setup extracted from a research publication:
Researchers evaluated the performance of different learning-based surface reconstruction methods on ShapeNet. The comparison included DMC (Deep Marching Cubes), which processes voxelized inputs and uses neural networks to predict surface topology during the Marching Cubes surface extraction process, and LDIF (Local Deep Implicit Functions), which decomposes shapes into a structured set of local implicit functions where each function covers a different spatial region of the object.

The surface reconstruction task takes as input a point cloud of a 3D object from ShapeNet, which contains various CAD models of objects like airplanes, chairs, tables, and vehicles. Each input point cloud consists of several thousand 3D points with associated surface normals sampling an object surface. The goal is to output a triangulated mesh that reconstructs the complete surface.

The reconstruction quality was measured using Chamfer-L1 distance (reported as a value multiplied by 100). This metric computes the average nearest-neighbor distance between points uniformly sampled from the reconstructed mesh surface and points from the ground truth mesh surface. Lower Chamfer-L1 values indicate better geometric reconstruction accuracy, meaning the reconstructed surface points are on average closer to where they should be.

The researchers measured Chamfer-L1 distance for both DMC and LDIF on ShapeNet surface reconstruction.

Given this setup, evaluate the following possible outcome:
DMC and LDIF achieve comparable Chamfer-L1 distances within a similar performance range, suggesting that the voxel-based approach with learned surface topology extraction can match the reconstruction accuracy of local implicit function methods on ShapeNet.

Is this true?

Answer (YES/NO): NO